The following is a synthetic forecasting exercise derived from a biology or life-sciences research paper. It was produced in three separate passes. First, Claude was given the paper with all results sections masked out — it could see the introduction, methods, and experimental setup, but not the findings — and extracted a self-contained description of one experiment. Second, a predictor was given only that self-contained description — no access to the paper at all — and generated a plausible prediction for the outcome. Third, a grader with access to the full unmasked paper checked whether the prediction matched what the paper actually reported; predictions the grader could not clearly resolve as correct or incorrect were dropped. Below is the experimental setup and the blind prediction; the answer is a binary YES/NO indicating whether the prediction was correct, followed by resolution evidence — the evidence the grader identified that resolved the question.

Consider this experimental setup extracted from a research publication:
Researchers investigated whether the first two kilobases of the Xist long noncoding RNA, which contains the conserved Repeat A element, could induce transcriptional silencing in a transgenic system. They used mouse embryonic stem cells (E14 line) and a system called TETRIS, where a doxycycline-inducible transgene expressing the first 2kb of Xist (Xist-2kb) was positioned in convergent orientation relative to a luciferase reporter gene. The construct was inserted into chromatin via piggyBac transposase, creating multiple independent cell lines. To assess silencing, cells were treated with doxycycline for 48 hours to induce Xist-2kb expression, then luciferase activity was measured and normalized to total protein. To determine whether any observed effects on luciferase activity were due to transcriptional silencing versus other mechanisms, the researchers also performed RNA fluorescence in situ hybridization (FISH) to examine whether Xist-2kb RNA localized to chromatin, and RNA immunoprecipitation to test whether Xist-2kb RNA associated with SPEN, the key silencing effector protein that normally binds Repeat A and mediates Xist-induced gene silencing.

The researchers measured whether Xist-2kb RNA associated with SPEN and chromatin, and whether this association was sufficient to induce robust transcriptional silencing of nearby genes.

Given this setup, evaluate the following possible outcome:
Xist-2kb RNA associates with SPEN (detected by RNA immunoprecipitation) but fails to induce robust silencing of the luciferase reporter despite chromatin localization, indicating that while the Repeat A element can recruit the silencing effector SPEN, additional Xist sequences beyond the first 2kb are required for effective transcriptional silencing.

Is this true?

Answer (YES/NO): YES